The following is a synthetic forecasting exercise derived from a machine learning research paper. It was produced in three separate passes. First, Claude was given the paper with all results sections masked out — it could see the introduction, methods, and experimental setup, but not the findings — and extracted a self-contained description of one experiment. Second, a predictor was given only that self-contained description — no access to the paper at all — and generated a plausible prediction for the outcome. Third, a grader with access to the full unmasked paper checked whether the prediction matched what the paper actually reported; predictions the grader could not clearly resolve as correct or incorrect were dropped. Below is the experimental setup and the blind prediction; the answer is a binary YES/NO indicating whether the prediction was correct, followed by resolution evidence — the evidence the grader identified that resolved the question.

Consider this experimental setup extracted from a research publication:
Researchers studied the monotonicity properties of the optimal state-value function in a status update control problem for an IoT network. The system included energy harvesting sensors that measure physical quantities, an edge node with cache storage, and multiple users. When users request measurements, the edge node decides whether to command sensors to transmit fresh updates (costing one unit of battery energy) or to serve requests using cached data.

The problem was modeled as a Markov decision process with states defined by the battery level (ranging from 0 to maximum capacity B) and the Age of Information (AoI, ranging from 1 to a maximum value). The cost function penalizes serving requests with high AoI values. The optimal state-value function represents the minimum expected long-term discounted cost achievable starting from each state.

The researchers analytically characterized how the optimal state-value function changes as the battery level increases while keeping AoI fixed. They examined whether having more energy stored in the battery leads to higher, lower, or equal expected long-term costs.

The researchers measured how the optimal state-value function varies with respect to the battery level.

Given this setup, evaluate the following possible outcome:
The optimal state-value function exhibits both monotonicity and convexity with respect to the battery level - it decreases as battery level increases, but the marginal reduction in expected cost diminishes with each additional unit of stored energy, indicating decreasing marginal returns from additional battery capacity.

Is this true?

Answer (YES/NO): NO